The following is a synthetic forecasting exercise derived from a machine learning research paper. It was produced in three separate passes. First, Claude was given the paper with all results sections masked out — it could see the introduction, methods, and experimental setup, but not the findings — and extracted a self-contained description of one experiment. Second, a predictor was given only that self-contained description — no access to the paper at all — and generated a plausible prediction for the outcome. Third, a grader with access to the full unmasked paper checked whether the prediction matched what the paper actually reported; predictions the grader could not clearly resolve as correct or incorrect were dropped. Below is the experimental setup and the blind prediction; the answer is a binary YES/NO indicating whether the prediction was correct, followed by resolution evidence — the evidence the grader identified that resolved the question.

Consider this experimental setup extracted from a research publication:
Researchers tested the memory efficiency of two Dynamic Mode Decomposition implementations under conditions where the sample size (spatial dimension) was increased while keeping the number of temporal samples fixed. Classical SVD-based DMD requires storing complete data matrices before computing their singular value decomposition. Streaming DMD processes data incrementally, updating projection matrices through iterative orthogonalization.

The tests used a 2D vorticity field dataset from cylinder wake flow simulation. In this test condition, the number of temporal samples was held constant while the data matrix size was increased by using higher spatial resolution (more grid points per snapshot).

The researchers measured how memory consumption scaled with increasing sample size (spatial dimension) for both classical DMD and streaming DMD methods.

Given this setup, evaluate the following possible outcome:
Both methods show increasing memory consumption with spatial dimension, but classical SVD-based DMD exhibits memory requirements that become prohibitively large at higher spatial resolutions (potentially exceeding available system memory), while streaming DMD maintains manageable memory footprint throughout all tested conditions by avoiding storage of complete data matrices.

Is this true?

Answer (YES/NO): NO